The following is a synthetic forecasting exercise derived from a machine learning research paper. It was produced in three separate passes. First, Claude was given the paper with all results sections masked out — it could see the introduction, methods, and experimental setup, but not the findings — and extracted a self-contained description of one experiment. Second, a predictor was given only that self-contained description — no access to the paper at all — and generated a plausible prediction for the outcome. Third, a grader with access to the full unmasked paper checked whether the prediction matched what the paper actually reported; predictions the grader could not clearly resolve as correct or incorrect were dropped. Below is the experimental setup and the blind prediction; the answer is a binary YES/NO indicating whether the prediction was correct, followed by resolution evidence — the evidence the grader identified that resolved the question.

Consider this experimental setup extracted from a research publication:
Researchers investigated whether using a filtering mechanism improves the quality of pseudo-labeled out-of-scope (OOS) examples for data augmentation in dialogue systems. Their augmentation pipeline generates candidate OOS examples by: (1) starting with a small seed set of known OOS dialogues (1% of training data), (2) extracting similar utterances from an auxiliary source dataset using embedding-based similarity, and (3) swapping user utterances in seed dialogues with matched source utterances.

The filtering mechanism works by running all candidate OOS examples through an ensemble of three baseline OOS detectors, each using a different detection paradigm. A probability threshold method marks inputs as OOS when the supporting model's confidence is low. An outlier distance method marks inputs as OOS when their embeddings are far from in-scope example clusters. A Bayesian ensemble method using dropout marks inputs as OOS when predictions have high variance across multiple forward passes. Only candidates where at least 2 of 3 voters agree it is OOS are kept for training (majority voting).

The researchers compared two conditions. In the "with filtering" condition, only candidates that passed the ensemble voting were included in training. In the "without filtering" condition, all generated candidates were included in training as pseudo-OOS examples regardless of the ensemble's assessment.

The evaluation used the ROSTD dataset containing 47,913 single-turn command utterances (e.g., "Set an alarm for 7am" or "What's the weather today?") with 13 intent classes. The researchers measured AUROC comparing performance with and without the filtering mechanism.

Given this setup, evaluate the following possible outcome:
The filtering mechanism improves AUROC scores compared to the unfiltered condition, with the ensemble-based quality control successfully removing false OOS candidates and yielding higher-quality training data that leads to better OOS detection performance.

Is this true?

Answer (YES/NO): YES